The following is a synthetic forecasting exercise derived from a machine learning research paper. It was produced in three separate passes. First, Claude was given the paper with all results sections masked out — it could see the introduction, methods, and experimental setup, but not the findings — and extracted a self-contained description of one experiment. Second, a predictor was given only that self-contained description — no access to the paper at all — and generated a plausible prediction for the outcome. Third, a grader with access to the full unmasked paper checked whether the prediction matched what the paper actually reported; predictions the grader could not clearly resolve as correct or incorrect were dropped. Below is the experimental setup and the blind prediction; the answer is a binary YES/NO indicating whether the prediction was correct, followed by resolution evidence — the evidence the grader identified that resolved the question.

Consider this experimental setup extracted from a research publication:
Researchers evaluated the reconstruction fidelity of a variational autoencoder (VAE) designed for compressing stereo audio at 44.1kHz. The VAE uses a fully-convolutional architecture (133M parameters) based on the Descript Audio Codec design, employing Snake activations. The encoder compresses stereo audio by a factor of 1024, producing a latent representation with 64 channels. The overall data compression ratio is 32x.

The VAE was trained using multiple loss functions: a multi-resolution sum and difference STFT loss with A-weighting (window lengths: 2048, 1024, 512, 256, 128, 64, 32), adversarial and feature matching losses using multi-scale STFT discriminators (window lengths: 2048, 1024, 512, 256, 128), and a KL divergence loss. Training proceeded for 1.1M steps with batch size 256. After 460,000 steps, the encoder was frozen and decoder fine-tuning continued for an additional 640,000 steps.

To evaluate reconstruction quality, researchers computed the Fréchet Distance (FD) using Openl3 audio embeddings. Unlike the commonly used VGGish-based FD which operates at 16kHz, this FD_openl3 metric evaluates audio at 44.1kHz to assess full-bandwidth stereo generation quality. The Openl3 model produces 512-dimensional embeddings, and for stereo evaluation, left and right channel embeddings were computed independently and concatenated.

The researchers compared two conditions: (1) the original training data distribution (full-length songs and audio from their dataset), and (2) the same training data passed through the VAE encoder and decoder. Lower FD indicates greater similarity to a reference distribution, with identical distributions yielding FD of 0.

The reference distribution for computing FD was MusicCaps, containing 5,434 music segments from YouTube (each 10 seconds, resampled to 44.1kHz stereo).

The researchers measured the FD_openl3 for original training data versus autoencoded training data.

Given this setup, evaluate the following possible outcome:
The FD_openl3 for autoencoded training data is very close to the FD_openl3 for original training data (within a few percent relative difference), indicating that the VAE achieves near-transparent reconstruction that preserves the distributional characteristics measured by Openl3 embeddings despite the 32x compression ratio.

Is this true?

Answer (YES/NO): NO